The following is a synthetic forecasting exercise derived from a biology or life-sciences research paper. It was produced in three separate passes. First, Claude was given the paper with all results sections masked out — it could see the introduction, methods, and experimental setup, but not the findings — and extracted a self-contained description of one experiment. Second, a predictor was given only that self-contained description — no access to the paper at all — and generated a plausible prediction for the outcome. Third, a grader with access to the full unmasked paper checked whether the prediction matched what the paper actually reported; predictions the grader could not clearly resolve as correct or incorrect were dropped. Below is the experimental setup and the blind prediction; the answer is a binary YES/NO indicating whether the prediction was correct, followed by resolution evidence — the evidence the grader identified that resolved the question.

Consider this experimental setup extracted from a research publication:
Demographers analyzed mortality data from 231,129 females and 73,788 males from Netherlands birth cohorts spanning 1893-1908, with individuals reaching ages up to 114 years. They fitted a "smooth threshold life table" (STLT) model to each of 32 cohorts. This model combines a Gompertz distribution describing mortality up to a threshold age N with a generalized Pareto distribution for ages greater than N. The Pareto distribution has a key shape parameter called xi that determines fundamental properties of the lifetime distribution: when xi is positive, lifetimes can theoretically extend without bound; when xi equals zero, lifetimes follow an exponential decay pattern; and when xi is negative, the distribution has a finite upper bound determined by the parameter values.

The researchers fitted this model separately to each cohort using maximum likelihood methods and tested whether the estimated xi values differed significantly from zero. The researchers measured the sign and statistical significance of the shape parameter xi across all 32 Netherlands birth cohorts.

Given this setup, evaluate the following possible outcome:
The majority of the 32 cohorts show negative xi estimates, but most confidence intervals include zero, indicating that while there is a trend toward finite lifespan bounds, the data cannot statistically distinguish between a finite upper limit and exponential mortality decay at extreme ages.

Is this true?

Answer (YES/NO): NO